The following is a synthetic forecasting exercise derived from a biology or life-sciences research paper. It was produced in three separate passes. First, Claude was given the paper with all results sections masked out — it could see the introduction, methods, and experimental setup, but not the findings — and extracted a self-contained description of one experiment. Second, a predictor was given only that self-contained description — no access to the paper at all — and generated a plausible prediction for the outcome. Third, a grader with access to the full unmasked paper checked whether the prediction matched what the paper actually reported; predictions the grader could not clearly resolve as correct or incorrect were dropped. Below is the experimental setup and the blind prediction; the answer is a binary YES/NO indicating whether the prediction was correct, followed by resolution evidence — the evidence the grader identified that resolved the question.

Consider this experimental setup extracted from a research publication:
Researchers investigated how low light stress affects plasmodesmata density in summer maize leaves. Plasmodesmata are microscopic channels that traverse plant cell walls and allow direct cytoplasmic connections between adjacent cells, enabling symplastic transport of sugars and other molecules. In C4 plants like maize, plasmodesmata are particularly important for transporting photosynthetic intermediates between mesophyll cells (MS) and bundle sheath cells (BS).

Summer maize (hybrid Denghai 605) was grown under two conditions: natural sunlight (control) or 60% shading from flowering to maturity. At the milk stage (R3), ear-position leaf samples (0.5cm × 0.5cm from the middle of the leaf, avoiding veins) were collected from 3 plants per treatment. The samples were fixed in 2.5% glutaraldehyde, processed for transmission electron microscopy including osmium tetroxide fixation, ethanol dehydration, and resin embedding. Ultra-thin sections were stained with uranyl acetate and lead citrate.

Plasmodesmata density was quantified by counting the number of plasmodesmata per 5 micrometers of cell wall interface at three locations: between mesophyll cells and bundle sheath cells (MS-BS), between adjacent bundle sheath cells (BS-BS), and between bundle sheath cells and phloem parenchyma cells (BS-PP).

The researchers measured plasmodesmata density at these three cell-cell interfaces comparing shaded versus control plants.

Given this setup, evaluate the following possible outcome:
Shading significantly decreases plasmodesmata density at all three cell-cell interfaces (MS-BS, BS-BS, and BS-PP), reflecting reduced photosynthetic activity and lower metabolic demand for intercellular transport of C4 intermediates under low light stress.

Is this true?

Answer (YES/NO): NO